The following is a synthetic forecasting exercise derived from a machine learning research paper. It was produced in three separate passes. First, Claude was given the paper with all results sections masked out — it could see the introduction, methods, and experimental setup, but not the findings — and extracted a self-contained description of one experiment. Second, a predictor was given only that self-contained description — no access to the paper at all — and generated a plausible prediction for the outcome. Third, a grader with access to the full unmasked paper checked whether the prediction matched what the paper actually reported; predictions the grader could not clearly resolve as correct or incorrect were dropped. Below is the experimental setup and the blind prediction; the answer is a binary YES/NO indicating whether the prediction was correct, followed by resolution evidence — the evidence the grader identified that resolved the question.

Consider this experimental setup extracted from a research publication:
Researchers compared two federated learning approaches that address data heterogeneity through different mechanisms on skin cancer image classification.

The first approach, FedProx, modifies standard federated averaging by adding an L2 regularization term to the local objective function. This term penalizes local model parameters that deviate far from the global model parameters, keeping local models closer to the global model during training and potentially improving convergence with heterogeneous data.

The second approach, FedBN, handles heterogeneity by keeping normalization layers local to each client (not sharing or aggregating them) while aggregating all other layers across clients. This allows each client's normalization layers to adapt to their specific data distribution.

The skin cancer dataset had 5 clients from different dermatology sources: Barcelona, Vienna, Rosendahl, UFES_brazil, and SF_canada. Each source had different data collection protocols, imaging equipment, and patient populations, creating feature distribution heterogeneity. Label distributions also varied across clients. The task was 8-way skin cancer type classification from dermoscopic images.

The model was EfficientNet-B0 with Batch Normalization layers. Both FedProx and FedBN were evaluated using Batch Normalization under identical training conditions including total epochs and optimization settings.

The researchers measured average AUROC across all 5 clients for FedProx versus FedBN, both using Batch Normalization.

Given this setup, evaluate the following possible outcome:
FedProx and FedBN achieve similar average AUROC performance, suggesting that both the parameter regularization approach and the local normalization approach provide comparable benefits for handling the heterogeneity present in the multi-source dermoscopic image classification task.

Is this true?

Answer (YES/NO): YES